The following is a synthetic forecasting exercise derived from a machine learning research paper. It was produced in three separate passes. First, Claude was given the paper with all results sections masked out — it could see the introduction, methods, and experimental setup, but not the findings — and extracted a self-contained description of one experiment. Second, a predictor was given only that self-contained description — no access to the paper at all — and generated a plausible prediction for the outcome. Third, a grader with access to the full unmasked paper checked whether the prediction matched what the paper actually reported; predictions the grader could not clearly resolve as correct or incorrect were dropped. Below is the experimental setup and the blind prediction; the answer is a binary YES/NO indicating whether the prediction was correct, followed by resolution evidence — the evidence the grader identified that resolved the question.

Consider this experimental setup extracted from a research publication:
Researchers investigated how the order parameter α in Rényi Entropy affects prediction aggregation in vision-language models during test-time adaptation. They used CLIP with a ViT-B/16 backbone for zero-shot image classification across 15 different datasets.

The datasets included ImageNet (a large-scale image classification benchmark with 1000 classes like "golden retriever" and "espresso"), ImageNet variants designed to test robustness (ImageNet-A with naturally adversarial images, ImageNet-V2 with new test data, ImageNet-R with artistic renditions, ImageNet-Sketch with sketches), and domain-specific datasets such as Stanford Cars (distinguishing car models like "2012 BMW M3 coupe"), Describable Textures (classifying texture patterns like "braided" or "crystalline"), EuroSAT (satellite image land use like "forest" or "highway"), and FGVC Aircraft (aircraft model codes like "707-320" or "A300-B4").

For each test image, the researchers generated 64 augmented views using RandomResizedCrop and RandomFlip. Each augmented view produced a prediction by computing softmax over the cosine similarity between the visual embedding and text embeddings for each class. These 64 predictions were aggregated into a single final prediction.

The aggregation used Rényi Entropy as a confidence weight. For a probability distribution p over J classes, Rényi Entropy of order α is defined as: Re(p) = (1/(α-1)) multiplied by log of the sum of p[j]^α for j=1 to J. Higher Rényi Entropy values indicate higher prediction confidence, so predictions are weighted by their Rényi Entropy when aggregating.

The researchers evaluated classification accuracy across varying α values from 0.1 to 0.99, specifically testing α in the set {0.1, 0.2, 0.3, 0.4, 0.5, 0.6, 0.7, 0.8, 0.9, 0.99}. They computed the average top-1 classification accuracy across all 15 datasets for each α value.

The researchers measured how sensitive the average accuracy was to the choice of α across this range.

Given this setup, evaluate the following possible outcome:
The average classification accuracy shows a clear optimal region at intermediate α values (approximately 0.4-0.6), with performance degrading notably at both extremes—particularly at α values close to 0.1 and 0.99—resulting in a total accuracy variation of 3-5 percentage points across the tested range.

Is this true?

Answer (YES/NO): NO